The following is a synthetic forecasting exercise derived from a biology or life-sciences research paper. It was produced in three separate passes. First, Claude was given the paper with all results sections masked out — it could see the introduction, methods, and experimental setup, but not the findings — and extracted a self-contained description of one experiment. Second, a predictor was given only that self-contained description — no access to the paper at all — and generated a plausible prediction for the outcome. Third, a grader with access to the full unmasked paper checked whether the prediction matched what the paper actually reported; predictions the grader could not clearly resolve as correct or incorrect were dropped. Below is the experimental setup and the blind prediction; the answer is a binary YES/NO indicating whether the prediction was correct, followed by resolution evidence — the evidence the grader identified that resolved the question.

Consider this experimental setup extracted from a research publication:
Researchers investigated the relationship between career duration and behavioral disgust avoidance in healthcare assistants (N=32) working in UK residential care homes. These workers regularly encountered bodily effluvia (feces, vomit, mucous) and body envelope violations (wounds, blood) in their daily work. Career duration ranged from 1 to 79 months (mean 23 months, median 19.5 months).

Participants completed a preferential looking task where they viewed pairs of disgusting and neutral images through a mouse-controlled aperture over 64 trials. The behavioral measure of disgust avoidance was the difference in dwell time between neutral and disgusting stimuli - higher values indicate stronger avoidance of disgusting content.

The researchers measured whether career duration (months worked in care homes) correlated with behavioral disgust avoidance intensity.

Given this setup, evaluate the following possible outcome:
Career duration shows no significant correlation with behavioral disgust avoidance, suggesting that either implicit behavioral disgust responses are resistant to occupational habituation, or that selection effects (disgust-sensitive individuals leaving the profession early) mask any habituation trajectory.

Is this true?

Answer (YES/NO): YES